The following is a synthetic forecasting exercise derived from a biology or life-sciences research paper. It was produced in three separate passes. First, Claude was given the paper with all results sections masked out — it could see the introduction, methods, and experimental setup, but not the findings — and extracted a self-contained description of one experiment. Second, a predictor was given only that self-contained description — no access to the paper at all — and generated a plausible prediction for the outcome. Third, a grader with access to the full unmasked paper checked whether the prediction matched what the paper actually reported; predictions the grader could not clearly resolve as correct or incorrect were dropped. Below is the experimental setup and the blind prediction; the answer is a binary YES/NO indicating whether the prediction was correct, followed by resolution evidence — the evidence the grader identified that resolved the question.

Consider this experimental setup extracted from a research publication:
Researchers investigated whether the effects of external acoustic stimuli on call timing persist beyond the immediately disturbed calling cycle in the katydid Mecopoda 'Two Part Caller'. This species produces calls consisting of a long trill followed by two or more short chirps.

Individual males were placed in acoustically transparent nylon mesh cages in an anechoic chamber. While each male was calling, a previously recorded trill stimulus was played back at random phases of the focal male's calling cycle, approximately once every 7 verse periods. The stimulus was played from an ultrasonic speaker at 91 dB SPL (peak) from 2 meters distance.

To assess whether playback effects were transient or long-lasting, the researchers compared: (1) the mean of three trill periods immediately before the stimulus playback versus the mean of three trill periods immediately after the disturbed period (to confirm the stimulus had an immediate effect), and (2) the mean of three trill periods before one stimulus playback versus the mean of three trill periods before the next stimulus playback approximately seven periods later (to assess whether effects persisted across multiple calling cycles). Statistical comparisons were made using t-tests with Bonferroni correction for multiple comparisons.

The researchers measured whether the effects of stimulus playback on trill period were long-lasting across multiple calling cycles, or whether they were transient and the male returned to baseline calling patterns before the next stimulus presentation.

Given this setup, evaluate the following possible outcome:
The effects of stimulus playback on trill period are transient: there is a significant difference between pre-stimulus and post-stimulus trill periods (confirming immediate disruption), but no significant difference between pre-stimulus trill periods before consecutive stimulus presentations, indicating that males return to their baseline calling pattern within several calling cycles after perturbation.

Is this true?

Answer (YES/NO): YES